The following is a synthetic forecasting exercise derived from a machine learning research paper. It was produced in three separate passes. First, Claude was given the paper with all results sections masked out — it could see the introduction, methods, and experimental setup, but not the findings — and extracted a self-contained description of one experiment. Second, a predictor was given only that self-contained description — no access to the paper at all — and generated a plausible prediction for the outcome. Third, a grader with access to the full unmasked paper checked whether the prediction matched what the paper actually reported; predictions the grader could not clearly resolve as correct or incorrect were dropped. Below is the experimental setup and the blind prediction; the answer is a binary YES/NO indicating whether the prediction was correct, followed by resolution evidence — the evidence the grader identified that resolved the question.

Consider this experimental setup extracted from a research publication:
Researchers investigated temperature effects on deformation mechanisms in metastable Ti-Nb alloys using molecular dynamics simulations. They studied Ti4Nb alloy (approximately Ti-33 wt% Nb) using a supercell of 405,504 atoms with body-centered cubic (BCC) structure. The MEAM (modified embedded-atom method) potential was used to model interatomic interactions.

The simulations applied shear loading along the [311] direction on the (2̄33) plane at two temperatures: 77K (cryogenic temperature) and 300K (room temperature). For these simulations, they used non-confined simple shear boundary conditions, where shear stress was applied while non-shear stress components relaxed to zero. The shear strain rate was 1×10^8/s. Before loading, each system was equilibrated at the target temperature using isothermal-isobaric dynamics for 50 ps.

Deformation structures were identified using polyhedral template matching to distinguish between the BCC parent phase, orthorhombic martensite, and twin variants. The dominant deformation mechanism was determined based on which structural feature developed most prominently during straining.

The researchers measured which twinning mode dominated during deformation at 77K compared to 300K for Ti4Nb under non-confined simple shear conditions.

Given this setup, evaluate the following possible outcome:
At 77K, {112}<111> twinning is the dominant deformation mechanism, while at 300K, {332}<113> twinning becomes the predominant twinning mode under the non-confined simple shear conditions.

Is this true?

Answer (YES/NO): NO